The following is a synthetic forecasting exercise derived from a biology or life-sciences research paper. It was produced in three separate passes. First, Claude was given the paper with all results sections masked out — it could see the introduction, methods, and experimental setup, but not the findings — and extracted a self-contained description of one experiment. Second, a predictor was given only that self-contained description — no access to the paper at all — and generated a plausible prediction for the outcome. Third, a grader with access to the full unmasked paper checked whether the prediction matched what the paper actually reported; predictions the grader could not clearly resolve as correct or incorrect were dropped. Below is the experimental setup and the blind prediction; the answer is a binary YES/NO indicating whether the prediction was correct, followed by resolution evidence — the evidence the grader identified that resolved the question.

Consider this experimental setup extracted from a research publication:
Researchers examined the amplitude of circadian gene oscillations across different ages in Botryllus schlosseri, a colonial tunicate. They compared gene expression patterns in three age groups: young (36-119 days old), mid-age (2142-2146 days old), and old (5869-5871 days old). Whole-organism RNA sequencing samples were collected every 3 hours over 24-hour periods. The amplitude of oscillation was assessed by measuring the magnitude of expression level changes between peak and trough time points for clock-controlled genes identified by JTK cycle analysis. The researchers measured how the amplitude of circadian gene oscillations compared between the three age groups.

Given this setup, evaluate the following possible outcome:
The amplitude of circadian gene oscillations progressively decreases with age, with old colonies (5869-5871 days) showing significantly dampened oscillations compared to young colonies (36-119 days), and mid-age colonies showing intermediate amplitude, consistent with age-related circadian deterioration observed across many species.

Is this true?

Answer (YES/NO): NO